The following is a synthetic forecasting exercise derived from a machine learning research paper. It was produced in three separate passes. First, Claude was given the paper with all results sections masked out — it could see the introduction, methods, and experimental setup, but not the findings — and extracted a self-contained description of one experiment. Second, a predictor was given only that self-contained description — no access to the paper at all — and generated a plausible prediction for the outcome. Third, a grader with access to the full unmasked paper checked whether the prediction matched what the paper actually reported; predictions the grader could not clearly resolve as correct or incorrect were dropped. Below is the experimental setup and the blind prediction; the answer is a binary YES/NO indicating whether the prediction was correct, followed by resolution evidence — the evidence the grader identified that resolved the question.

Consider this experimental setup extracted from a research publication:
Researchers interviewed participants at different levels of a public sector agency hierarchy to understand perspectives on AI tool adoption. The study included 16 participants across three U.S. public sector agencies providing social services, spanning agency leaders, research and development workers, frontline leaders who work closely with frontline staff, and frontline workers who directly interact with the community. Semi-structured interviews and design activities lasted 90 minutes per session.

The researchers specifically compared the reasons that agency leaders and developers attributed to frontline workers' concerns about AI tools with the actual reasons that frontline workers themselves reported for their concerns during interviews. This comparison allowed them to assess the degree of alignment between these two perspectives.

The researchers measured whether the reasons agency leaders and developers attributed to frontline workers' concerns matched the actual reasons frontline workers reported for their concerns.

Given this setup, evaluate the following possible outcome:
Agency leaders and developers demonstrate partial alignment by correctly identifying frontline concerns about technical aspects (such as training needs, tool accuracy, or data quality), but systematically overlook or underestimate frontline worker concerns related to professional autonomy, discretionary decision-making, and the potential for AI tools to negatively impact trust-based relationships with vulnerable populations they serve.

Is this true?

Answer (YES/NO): NO